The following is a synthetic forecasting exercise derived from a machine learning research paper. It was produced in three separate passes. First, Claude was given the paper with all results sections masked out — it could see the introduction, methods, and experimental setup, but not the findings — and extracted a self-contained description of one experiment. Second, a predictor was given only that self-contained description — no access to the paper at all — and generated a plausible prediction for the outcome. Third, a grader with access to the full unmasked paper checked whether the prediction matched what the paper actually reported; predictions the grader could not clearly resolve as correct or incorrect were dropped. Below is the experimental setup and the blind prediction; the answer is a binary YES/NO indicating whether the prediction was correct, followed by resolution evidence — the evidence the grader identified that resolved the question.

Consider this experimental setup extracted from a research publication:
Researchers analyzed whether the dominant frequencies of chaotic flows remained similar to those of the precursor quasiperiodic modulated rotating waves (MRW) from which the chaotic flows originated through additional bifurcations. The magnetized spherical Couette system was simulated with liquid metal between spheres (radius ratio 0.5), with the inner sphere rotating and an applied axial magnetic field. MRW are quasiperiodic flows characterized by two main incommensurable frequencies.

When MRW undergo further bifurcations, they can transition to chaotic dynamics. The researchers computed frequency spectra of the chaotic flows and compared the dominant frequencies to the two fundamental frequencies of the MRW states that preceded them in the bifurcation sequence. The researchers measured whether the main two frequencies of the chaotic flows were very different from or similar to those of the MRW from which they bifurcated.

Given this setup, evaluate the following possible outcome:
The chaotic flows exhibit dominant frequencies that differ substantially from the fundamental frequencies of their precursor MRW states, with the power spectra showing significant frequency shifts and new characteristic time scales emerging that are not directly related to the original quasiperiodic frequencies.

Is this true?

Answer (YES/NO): NO